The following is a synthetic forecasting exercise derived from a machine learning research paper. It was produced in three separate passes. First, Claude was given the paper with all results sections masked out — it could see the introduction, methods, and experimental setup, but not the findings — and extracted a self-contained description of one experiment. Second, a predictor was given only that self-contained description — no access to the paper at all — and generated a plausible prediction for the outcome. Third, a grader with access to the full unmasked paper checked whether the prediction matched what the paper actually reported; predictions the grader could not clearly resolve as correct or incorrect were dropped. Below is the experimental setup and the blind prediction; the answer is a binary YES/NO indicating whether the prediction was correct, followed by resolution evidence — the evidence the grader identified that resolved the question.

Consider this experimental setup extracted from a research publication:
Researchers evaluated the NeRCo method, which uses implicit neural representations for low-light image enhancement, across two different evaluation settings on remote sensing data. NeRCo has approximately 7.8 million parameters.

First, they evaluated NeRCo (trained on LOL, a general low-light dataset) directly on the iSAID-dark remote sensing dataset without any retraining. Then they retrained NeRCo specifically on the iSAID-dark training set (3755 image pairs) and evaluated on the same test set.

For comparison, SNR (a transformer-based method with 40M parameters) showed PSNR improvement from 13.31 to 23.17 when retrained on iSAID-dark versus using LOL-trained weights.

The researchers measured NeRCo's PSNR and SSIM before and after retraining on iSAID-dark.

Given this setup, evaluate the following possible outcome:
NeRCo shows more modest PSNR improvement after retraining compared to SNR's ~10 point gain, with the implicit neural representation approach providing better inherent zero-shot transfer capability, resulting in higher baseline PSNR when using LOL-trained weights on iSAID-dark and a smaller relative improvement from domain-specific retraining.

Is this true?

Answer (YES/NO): YES